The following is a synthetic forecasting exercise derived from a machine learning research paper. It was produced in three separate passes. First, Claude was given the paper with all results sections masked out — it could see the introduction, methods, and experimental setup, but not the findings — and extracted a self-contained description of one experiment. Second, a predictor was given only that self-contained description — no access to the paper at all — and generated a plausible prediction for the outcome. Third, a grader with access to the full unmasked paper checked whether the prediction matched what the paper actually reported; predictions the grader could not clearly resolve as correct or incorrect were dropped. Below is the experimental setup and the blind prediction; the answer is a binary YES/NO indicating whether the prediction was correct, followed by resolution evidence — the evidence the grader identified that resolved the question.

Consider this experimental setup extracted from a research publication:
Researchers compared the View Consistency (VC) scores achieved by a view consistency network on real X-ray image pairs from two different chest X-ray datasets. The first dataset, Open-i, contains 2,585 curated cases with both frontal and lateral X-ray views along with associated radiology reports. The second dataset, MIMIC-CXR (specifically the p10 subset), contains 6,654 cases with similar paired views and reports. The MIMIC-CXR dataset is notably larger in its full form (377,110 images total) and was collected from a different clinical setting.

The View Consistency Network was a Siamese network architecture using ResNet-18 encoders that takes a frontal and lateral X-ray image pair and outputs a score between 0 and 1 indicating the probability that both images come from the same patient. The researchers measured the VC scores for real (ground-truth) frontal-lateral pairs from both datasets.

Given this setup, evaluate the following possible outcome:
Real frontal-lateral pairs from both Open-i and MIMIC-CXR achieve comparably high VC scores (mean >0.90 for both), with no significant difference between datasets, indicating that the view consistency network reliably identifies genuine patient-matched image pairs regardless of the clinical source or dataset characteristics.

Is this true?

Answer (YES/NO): NO